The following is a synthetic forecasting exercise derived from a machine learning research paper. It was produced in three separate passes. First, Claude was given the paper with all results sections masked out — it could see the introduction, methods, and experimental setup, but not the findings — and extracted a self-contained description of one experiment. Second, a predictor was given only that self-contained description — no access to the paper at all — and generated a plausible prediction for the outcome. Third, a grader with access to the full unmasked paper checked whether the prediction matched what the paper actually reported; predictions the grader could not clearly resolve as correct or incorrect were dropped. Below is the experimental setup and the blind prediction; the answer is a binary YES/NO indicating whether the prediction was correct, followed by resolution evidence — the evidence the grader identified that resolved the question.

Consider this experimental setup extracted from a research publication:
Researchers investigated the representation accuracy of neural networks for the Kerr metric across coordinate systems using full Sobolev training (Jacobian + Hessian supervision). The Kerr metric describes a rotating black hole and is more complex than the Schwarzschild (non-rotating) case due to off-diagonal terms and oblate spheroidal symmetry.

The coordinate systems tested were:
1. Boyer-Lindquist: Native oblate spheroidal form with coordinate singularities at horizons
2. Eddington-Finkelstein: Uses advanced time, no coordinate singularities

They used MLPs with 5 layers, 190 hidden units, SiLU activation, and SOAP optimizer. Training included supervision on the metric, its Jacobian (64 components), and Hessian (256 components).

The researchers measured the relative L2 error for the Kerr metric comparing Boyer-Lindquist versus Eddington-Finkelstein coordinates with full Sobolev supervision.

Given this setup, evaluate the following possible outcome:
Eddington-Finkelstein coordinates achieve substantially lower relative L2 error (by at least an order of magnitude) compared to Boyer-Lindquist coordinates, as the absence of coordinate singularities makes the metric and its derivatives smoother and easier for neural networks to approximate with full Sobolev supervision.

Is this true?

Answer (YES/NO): NO